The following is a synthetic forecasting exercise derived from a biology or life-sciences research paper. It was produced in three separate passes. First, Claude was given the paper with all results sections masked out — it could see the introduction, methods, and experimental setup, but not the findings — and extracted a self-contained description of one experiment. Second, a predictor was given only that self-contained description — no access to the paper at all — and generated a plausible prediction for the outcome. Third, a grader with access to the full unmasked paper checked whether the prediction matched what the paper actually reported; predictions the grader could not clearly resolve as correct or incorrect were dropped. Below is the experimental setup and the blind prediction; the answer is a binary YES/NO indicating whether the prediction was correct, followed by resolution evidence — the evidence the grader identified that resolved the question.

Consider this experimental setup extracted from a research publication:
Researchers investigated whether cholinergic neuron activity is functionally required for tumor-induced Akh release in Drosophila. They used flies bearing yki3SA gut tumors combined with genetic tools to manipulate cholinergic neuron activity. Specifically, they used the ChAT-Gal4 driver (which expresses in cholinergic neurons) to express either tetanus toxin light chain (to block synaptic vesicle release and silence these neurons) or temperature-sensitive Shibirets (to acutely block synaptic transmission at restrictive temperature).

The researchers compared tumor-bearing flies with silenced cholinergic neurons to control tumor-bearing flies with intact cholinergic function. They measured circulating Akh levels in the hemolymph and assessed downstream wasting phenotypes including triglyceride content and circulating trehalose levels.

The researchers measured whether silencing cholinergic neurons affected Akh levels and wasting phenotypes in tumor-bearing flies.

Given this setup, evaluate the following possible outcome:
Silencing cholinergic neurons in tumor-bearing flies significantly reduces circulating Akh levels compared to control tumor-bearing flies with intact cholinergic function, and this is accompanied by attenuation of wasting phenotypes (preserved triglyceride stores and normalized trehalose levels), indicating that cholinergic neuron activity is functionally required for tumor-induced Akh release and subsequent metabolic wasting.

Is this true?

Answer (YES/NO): YES